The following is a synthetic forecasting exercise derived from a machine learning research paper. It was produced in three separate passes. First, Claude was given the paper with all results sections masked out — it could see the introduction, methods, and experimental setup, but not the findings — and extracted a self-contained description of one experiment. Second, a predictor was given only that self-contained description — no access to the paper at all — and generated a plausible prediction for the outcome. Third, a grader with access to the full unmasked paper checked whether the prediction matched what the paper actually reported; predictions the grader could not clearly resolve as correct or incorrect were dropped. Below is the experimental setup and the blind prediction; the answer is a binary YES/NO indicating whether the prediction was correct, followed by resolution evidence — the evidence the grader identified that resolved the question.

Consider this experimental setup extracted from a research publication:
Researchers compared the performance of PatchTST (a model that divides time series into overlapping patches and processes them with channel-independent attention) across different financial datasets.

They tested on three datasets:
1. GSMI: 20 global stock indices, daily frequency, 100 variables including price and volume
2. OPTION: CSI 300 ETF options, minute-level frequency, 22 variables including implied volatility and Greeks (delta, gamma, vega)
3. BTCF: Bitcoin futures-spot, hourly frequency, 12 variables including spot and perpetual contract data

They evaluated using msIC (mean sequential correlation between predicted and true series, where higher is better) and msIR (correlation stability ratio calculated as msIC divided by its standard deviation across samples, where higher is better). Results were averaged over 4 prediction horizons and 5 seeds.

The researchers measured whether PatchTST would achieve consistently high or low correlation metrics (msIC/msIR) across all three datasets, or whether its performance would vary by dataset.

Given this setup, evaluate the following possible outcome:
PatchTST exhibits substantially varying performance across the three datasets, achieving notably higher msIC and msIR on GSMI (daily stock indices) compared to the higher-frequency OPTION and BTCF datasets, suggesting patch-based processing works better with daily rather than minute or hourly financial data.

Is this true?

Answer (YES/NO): NO